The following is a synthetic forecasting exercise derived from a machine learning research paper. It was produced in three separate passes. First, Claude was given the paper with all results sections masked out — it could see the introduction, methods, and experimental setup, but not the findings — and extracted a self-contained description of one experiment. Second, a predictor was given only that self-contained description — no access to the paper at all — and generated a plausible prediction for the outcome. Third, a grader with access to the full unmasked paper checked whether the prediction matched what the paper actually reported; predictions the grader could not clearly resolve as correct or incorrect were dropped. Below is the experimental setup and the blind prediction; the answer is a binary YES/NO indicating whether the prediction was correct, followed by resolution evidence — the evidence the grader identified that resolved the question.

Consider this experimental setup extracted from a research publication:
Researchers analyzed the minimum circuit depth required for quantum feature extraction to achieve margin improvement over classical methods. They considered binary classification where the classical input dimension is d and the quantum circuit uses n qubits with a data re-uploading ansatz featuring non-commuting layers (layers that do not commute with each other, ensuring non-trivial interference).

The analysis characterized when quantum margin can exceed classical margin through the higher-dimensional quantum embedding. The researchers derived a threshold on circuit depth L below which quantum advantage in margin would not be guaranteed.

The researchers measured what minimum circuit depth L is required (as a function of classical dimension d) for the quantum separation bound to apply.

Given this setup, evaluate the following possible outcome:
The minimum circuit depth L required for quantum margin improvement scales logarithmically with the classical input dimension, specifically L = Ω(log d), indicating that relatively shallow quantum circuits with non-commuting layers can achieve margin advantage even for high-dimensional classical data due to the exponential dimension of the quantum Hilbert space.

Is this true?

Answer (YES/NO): YES